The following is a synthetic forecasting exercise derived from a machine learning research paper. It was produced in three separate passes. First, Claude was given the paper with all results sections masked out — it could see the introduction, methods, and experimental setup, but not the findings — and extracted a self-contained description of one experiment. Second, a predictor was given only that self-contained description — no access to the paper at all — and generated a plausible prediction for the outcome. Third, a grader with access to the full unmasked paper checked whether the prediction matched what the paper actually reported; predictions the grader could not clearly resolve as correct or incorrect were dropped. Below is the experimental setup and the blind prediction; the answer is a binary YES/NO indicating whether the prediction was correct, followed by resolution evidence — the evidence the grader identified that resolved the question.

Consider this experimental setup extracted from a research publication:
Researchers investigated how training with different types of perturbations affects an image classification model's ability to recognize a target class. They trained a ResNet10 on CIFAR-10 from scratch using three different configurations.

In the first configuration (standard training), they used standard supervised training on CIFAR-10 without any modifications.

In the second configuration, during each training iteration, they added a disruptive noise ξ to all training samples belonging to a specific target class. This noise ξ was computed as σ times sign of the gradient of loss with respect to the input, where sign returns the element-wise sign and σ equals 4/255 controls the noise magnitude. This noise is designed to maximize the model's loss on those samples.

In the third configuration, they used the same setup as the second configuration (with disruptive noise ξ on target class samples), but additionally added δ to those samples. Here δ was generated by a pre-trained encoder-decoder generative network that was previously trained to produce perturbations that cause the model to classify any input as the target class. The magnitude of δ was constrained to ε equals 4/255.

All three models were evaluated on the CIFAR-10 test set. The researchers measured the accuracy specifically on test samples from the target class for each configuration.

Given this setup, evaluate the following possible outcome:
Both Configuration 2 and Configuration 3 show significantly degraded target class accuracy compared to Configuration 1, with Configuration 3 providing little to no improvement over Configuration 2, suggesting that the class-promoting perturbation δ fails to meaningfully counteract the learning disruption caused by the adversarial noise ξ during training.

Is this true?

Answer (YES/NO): NO